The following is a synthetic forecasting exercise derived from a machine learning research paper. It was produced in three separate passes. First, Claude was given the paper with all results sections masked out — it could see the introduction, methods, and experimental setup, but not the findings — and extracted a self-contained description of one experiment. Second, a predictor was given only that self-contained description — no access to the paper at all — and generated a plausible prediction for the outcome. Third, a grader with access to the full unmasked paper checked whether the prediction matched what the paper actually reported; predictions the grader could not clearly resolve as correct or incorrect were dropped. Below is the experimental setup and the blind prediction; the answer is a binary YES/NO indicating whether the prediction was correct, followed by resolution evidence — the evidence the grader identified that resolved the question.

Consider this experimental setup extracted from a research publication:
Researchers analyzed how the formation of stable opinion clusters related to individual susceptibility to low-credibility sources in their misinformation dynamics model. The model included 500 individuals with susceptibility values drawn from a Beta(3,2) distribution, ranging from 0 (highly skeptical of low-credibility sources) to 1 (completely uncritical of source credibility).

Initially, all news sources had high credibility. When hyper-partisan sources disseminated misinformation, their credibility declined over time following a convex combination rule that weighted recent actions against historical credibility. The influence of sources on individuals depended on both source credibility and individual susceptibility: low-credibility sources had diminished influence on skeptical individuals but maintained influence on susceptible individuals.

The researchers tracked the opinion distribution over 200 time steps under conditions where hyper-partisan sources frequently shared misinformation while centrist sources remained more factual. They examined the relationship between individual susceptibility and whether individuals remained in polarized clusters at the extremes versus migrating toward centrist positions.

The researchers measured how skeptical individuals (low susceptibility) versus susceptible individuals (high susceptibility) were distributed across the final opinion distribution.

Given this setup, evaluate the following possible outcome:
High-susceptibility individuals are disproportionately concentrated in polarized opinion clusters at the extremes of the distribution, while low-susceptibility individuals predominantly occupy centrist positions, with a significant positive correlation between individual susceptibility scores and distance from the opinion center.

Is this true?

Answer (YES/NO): YES